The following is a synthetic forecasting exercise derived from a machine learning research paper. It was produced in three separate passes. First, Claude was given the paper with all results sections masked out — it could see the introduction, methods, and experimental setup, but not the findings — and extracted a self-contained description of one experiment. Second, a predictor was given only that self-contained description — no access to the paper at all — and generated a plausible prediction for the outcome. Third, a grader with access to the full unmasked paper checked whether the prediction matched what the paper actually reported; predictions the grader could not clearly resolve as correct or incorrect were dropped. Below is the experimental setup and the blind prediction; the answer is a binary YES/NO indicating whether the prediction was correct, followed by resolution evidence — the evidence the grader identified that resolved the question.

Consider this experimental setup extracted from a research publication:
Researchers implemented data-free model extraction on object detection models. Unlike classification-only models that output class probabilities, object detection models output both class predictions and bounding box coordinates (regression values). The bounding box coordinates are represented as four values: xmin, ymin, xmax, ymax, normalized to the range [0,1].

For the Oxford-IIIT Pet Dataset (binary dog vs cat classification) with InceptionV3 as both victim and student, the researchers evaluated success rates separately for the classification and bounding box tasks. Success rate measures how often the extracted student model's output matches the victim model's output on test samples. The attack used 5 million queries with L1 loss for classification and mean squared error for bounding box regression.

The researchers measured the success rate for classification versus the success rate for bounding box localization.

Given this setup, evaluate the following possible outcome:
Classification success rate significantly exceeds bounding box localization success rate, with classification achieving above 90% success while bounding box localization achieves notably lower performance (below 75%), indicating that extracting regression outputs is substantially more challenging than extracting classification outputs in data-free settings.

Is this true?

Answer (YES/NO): NO